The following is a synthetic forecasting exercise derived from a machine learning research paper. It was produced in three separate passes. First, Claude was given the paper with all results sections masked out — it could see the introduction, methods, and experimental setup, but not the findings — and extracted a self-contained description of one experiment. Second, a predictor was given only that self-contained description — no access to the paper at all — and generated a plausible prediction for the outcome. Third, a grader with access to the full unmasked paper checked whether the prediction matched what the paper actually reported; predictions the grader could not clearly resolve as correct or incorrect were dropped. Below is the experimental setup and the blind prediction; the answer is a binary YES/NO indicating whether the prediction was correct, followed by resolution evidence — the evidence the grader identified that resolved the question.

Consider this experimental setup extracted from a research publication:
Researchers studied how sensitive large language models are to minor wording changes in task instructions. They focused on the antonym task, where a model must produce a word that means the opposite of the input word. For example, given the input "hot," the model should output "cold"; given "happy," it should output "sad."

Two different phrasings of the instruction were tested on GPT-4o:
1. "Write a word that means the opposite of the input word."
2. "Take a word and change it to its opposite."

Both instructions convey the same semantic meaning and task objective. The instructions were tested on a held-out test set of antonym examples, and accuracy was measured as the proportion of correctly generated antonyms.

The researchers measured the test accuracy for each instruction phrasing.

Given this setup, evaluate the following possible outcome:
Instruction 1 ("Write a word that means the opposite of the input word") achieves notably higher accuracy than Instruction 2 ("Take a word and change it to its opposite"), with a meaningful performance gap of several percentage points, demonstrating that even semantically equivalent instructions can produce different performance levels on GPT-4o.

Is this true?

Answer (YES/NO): NO